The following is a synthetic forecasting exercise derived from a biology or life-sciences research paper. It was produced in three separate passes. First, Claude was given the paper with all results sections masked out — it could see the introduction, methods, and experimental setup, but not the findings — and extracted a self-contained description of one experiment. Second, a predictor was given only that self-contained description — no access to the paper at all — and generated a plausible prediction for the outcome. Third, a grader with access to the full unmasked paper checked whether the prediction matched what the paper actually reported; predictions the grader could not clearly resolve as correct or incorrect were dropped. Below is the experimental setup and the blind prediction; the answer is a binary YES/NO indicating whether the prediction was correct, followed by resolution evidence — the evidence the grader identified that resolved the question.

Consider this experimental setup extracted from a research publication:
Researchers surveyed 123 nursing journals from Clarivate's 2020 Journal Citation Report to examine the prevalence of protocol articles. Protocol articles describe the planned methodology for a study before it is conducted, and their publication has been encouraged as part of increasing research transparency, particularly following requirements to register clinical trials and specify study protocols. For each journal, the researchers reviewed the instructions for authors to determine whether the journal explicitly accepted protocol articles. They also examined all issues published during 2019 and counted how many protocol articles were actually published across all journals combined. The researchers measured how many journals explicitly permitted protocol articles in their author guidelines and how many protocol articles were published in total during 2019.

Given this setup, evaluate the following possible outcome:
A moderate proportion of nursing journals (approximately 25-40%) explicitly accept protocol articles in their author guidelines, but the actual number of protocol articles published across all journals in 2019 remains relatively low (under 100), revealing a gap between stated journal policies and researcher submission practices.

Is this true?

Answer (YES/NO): NO